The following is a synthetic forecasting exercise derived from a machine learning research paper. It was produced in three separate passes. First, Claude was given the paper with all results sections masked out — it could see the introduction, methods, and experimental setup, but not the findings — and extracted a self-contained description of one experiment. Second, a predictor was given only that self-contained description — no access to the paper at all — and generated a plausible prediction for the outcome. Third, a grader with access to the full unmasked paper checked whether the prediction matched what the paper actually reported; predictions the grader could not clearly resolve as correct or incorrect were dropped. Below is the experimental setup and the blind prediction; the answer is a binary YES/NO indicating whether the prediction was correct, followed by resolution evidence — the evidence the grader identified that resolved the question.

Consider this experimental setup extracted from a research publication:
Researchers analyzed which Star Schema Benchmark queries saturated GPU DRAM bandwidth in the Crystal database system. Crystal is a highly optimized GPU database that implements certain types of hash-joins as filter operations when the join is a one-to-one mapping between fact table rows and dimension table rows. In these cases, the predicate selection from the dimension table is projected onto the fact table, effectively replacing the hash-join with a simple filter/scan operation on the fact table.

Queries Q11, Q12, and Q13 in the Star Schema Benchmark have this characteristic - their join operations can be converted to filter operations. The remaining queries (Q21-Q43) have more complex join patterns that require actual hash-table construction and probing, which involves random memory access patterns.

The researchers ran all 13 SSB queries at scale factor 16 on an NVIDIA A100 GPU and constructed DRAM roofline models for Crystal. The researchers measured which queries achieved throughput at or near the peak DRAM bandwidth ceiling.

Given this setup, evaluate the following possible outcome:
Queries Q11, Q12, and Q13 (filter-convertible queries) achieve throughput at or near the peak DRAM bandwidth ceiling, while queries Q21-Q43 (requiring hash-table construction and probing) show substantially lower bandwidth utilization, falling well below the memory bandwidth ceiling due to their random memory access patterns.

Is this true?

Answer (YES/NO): YES